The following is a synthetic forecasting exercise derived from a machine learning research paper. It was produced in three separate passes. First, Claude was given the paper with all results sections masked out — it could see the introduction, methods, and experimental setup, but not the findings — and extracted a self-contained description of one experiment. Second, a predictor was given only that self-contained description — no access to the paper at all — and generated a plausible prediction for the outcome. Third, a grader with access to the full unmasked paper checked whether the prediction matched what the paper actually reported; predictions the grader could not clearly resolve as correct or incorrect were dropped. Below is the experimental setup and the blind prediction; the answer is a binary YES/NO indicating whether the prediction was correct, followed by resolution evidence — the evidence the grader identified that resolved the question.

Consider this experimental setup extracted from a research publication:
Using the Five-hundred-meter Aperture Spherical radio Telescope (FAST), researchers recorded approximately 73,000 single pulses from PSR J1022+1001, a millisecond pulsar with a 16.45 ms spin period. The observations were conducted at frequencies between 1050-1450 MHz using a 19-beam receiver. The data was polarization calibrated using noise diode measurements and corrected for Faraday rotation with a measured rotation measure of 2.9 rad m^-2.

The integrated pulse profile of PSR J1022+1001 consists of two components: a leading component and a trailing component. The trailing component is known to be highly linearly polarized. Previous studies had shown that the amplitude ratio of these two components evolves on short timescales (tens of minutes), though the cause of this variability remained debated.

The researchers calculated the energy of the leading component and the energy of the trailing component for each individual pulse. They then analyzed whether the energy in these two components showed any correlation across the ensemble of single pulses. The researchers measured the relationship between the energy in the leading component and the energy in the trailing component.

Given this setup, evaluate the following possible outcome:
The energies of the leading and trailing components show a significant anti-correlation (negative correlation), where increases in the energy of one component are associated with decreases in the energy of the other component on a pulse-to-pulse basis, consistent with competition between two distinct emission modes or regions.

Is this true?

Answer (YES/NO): NO